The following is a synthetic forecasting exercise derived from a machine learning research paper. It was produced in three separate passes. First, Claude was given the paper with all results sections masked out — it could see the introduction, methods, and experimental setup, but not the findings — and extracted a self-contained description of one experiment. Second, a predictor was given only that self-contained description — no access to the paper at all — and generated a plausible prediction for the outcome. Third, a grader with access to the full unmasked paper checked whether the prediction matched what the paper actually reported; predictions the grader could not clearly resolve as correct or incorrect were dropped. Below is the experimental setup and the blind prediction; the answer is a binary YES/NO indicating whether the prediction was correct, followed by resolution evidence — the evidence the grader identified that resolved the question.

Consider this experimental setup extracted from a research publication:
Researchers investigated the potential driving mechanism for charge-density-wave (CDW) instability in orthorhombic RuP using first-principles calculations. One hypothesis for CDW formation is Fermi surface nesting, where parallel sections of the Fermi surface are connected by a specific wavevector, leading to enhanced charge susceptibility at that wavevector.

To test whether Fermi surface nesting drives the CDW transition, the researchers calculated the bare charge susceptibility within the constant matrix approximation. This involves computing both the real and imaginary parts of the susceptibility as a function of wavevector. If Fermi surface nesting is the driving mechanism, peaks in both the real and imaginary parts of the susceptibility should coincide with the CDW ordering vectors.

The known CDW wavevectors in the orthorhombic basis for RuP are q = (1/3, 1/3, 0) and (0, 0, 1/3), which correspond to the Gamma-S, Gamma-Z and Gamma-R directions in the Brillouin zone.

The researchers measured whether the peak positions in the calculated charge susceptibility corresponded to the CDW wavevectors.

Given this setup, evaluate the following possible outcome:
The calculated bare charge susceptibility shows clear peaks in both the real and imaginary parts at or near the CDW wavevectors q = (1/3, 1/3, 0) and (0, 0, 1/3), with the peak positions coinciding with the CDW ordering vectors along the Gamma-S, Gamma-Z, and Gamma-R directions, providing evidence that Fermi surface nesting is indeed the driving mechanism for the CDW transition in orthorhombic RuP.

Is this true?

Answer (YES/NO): NO